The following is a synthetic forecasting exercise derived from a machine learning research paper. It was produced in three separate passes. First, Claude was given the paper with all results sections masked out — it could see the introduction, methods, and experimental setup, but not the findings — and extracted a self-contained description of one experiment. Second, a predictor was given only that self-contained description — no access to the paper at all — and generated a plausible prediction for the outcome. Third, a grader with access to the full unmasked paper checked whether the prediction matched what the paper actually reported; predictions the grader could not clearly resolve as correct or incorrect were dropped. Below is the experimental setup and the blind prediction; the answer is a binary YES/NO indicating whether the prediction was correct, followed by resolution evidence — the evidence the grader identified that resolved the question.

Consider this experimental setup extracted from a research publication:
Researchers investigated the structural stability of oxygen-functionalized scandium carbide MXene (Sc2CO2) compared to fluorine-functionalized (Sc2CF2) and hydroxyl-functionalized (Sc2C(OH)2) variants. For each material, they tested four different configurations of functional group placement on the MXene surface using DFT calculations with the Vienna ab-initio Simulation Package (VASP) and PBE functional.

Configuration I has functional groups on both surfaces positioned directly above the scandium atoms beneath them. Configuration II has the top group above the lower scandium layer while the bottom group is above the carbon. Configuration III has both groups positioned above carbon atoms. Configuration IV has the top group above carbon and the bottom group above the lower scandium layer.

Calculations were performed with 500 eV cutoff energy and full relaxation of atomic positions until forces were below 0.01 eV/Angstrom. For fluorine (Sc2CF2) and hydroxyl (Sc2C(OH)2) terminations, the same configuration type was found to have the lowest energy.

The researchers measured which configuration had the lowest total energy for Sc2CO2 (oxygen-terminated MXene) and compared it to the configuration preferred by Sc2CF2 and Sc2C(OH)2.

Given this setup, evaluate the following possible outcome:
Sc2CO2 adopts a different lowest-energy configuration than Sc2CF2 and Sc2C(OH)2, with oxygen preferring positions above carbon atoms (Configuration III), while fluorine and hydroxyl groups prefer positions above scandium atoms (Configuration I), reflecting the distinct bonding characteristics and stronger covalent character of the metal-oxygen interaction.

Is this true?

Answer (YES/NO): NO